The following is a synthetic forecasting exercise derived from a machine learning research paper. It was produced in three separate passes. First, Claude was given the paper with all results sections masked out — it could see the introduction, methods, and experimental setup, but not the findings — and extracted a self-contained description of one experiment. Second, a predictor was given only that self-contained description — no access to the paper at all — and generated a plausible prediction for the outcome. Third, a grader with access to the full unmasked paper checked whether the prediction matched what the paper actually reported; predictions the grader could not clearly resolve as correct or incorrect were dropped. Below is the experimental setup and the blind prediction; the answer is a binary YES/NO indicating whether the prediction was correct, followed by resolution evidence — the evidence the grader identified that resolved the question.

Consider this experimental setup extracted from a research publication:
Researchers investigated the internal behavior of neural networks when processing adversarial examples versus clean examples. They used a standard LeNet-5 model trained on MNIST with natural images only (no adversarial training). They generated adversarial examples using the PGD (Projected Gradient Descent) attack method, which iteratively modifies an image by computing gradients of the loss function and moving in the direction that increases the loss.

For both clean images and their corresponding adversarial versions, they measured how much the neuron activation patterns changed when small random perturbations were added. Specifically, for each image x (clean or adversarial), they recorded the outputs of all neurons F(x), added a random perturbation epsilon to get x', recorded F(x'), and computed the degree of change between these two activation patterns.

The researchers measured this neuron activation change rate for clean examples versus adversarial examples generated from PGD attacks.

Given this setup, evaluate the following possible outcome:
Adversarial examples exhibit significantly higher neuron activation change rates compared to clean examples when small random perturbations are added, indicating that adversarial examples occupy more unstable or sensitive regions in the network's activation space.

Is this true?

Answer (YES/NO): YES